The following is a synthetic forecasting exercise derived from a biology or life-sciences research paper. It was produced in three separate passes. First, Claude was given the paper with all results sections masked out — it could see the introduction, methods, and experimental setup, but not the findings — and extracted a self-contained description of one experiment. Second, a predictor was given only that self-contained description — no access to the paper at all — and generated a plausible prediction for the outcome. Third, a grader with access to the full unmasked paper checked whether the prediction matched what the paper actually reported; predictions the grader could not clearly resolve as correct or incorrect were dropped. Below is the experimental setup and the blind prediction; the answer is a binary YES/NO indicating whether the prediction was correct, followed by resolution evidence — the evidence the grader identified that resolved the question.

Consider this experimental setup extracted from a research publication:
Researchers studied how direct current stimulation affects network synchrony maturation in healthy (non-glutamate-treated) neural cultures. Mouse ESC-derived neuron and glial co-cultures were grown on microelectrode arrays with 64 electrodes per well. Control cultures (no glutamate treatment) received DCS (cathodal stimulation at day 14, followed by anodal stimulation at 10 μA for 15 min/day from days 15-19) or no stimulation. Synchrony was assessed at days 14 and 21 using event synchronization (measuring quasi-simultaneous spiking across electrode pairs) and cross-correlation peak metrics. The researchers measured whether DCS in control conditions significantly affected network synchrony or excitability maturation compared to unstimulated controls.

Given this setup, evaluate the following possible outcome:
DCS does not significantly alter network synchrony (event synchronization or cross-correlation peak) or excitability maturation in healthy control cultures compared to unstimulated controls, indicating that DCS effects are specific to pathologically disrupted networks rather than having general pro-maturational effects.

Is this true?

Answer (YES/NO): YES